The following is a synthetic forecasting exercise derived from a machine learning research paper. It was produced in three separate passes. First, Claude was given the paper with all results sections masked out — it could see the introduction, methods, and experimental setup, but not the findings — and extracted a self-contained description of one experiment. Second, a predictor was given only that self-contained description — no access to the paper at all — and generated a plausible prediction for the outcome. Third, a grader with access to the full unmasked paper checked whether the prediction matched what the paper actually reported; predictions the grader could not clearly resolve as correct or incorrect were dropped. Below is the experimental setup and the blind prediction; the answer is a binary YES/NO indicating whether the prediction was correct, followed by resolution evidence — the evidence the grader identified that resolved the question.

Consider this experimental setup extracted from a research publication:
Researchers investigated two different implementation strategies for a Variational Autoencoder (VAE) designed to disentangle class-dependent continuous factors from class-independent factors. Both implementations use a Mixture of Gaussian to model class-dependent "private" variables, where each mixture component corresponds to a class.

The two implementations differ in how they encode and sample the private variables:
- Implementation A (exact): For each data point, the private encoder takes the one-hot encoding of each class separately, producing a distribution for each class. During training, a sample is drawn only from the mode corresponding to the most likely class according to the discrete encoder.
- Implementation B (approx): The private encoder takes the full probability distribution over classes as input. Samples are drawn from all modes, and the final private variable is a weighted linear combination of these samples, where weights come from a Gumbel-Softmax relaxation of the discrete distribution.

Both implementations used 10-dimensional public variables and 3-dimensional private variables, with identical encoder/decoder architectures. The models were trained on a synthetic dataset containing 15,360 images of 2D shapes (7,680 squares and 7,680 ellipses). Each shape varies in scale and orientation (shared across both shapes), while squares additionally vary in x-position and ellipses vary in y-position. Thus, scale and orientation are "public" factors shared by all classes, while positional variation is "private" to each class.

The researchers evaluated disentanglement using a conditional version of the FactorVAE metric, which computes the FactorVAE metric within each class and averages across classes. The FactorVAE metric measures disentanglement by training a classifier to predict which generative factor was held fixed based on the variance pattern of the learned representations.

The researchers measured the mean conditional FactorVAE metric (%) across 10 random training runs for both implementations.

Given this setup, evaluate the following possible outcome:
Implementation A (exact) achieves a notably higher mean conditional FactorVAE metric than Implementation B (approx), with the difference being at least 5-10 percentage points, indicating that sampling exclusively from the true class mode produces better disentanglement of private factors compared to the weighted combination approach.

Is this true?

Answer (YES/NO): NO